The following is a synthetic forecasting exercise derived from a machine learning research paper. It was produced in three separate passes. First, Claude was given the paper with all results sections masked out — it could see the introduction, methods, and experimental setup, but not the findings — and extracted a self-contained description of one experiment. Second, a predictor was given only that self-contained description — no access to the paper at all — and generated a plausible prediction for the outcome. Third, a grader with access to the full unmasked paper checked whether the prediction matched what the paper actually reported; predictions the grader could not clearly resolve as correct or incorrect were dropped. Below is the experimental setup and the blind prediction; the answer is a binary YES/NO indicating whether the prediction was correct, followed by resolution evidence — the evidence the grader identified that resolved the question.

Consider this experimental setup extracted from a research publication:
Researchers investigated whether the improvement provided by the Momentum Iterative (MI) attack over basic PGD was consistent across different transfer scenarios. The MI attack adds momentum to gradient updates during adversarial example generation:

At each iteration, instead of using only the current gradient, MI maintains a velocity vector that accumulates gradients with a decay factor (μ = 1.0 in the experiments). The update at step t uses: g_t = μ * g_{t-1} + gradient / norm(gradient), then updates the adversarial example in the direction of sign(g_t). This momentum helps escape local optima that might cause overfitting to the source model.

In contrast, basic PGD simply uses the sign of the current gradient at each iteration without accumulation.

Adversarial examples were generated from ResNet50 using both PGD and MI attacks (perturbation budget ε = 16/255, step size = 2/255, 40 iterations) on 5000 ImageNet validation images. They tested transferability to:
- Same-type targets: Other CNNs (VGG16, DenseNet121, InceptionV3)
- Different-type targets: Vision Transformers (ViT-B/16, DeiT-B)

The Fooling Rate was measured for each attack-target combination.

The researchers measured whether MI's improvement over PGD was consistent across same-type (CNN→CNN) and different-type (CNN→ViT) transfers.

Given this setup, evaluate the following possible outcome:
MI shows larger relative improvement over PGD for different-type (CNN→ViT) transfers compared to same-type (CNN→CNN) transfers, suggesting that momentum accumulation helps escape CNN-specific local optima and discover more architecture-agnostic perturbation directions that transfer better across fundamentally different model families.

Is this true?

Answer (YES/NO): YES